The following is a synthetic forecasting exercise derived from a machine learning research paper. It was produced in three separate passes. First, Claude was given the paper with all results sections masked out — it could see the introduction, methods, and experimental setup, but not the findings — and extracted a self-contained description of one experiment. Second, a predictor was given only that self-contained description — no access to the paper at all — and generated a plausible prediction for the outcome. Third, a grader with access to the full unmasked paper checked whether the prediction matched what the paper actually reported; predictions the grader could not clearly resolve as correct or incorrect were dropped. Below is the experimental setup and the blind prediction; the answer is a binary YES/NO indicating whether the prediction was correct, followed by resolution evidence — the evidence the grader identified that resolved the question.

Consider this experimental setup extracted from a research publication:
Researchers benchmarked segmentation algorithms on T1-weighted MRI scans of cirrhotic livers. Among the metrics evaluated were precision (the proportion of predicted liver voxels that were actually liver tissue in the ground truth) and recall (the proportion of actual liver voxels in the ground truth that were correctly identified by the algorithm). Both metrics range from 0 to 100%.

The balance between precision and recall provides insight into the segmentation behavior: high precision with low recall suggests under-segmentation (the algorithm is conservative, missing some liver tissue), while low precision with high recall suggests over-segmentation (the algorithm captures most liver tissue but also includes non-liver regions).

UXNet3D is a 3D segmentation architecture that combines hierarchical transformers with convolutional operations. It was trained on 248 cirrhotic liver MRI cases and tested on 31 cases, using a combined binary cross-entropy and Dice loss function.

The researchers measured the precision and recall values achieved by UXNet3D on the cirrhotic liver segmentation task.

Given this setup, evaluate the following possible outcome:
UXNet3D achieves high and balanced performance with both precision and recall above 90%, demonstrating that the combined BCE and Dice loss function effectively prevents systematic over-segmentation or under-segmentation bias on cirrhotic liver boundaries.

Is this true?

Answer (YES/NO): NO